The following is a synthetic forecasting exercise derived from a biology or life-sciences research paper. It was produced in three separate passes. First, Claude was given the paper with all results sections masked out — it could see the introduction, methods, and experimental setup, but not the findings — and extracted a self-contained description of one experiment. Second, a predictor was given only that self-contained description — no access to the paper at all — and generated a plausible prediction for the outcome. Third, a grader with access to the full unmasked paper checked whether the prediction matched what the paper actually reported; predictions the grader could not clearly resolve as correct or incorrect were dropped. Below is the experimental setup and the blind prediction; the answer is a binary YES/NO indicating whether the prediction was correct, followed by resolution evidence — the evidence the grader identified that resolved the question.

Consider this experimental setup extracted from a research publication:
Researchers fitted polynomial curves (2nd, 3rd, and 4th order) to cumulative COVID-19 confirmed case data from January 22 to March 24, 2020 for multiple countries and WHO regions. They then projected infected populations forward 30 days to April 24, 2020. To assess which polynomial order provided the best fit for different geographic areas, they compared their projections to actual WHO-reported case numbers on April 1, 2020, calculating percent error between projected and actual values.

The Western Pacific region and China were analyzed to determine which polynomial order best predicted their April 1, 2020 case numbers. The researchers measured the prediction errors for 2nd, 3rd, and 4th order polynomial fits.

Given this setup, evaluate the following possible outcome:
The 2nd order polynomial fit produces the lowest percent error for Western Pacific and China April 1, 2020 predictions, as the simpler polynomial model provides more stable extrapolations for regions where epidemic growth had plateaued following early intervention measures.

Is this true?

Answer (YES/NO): YES